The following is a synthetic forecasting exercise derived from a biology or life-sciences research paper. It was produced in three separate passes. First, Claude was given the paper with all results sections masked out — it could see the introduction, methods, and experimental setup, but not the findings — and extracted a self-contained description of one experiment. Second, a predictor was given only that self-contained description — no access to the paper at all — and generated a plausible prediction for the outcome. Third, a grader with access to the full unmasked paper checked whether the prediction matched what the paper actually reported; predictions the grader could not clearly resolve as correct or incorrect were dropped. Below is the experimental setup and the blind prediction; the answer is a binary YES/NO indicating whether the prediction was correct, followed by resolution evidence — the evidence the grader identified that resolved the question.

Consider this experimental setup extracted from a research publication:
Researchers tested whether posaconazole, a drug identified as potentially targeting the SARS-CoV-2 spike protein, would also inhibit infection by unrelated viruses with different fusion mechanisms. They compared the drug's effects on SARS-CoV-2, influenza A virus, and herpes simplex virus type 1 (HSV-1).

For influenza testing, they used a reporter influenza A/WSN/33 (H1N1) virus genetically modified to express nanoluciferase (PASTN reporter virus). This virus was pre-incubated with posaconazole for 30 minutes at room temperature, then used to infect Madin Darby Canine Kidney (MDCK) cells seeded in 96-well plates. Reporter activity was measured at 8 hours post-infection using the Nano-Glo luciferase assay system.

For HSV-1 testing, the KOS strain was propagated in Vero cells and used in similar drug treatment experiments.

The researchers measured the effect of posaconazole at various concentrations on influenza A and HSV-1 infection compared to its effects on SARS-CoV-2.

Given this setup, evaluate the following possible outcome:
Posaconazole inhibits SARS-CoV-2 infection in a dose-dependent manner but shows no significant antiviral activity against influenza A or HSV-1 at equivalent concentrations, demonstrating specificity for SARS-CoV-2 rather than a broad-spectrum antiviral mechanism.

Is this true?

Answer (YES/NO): YES